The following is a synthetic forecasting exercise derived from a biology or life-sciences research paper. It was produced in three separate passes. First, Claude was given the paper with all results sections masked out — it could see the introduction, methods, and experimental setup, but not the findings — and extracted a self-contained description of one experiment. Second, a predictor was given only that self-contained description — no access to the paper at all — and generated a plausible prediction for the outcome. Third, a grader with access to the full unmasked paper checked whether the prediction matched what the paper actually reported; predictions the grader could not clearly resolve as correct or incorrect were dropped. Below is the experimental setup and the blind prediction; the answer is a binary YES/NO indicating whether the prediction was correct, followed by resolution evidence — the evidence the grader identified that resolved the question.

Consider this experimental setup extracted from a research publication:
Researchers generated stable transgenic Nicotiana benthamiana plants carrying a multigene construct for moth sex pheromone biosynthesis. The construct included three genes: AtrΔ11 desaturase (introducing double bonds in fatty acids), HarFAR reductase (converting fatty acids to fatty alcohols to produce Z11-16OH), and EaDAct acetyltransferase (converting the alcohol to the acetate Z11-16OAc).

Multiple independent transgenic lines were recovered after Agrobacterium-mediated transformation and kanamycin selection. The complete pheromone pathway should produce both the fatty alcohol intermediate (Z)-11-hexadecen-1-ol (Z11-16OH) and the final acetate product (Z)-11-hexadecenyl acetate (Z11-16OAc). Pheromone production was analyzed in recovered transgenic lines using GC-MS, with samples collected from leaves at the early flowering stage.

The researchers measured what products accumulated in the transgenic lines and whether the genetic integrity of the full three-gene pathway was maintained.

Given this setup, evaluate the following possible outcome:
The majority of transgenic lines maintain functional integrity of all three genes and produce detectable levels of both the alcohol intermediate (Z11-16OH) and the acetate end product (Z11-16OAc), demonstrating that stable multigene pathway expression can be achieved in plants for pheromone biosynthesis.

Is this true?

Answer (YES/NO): NO